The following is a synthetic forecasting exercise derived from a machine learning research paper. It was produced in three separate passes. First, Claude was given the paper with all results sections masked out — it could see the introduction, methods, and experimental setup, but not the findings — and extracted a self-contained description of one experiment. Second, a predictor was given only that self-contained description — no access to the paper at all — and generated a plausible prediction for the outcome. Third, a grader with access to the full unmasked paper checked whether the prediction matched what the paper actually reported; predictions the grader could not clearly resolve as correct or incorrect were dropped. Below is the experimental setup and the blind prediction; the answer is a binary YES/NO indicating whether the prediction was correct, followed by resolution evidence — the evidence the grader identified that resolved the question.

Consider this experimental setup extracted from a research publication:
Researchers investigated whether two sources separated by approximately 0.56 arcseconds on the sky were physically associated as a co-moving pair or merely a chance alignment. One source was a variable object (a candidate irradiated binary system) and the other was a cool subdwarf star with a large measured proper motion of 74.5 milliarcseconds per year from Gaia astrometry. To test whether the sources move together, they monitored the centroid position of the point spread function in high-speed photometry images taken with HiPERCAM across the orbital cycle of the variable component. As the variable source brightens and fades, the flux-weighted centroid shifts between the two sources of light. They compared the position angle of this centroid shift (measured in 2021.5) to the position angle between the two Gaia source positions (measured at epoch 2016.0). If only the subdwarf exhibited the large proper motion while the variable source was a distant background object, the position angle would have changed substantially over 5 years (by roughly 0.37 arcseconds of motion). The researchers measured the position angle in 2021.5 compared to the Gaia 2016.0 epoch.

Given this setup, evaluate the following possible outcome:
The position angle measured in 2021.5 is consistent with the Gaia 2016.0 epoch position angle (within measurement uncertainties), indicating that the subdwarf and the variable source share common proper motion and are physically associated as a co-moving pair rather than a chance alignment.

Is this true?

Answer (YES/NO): YES